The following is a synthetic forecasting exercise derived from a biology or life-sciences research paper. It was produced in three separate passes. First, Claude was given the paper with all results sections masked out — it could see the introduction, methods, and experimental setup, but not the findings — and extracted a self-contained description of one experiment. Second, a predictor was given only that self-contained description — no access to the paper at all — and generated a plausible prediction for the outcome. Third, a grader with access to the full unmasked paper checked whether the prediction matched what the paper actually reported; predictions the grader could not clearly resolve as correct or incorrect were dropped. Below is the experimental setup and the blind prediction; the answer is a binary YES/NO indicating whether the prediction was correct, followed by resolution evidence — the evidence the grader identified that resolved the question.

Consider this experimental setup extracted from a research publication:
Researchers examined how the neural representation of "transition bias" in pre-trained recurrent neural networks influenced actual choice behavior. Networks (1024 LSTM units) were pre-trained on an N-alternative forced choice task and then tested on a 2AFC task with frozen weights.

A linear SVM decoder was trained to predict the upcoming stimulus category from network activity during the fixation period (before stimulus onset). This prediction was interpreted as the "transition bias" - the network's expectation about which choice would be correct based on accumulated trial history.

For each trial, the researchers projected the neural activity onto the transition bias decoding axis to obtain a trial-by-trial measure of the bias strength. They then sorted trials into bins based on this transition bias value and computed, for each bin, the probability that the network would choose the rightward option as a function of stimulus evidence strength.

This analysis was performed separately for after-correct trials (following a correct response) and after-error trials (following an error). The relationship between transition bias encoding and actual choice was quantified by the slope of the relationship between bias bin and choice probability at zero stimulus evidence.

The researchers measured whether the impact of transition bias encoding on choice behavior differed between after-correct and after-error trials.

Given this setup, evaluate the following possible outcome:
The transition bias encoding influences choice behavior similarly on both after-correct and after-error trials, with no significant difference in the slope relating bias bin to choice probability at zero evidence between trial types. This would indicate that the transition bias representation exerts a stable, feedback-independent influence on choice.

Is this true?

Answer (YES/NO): NO